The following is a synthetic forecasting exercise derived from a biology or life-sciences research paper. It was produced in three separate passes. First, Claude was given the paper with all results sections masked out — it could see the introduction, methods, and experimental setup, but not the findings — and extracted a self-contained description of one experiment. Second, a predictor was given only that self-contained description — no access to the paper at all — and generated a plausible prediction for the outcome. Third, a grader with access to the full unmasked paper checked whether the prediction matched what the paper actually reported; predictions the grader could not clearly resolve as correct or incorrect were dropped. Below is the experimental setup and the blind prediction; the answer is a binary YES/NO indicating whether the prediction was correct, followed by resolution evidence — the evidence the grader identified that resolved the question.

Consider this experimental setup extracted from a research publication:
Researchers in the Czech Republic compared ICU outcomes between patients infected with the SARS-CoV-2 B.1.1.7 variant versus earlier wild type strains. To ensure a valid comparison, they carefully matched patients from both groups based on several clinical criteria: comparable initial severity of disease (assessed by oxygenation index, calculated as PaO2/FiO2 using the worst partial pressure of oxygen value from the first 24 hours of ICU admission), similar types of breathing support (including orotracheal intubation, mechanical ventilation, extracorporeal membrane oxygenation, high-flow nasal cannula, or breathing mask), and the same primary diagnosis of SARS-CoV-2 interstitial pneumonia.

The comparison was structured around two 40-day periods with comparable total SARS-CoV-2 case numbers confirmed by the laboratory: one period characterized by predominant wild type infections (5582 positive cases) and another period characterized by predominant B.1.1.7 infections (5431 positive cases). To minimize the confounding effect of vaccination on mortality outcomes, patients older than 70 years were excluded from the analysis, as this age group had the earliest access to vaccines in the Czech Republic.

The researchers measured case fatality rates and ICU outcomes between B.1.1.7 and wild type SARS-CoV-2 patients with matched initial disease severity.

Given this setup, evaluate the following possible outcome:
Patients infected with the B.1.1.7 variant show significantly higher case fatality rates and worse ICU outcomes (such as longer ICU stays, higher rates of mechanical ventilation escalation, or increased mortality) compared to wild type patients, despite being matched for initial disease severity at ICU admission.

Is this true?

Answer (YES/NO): NO